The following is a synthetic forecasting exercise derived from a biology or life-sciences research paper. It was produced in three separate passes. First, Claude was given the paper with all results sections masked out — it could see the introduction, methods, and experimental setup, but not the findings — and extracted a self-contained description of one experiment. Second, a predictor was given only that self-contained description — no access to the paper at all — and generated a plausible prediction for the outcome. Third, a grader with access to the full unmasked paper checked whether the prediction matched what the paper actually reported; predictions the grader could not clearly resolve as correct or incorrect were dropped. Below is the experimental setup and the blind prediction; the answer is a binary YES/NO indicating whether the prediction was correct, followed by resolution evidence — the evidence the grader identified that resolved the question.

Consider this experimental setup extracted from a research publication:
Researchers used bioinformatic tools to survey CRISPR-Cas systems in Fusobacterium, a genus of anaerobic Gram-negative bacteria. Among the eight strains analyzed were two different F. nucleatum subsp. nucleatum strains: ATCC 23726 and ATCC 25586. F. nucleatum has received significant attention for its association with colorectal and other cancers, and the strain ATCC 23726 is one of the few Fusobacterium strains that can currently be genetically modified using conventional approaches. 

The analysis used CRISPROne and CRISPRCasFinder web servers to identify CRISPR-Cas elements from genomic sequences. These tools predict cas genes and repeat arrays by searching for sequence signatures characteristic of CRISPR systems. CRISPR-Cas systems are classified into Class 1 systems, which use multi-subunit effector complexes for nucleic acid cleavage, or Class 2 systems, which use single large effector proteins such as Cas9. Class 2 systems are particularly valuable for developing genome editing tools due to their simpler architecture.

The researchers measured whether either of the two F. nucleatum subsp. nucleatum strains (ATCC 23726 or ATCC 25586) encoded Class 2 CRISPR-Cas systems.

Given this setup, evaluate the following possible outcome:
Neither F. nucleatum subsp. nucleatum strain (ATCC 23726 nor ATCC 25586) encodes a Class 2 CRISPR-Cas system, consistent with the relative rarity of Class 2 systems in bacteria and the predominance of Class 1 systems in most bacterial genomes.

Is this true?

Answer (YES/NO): YES